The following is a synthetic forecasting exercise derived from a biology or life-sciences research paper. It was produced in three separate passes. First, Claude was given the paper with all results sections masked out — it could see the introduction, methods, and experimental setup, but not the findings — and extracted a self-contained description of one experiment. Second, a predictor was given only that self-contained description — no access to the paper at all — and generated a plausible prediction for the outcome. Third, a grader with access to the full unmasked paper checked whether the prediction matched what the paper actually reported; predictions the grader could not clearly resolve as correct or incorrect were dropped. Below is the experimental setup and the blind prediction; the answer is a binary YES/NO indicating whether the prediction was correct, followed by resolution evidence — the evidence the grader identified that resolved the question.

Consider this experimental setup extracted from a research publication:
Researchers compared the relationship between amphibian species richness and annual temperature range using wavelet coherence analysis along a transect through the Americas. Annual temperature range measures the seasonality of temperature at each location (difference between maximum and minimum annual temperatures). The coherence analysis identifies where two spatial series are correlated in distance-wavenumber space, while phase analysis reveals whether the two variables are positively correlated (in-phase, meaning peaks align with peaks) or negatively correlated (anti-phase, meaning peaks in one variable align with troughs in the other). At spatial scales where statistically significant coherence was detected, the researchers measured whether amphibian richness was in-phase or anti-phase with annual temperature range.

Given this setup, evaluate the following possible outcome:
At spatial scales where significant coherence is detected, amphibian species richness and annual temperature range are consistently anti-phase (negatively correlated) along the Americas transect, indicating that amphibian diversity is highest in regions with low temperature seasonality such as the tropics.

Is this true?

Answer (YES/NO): YES